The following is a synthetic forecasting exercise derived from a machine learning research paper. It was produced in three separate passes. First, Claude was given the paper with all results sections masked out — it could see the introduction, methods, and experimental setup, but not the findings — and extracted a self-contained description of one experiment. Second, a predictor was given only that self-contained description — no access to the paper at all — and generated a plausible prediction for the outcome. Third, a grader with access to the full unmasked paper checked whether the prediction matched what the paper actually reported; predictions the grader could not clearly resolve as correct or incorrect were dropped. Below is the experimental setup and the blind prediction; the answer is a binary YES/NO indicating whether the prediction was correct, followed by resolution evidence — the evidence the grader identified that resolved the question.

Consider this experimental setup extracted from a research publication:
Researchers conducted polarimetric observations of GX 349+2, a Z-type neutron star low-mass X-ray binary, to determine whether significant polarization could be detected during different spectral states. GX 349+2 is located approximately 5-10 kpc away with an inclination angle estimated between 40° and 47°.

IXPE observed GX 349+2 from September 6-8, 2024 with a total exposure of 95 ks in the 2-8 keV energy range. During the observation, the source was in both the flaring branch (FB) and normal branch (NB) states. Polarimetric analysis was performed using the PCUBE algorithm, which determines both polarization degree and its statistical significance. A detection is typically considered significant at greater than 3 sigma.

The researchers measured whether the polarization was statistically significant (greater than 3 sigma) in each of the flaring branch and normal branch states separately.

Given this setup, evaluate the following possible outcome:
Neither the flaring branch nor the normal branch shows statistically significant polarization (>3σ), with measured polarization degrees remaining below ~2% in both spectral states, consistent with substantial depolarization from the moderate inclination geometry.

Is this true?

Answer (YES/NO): NO